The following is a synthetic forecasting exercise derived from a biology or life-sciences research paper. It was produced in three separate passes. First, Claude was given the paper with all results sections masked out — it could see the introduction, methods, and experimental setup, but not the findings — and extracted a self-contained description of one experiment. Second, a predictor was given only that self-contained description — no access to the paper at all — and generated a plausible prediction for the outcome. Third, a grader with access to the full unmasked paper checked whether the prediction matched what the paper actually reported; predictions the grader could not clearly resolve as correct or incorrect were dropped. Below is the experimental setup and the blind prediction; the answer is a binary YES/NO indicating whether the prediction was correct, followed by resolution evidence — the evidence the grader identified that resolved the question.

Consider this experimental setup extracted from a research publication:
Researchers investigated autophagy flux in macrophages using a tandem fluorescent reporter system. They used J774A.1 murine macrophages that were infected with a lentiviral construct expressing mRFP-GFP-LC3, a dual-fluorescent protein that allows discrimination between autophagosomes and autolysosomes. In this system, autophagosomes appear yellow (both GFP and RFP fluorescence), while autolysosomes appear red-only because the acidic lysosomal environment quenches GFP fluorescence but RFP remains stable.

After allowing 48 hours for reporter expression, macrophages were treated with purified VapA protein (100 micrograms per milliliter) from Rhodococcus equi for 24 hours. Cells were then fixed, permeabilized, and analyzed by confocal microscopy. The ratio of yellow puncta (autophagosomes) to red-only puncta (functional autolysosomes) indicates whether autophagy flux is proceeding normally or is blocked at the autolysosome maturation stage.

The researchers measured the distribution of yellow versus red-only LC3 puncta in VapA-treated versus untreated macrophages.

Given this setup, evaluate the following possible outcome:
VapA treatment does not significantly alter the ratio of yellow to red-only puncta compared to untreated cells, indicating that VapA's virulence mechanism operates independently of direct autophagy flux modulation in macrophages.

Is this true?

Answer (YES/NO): NO